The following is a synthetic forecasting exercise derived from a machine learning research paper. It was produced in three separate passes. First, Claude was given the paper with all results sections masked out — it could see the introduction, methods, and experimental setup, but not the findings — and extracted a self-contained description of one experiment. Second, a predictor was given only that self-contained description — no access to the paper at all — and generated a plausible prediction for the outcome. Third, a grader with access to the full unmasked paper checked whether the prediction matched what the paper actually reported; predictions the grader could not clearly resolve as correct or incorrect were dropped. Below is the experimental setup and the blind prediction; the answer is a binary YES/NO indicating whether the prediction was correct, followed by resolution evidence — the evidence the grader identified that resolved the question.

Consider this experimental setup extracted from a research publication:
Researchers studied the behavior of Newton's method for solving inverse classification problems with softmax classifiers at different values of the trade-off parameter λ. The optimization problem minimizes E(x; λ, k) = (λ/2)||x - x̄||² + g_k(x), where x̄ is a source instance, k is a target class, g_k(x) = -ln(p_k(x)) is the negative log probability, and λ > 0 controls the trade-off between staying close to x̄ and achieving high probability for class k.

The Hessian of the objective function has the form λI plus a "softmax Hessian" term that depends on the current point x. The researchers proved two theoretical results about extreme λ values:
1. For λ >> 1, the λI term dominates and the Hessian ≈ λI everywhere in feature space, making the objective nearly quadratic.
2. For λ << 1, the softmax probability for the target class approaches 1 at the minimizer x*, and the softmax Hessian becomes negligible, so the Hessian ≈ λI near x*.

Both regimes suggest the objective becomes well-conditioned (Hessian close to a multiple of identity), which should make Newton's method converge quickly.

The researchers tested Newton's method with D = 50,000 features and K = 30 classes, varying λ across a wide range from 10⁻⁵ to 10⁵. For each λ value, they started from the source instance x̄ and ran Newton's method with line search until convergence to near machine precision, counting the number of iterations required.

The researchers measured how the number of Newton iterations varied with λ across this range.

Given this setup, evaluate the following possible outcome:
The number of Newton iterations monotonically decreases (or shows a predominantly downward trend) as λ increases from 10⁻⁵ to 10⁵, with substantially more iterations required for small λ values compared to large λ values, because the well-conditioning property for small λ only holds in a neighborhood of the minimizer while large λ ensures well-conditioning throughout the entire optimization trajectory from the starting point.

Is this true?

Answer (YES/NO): NO